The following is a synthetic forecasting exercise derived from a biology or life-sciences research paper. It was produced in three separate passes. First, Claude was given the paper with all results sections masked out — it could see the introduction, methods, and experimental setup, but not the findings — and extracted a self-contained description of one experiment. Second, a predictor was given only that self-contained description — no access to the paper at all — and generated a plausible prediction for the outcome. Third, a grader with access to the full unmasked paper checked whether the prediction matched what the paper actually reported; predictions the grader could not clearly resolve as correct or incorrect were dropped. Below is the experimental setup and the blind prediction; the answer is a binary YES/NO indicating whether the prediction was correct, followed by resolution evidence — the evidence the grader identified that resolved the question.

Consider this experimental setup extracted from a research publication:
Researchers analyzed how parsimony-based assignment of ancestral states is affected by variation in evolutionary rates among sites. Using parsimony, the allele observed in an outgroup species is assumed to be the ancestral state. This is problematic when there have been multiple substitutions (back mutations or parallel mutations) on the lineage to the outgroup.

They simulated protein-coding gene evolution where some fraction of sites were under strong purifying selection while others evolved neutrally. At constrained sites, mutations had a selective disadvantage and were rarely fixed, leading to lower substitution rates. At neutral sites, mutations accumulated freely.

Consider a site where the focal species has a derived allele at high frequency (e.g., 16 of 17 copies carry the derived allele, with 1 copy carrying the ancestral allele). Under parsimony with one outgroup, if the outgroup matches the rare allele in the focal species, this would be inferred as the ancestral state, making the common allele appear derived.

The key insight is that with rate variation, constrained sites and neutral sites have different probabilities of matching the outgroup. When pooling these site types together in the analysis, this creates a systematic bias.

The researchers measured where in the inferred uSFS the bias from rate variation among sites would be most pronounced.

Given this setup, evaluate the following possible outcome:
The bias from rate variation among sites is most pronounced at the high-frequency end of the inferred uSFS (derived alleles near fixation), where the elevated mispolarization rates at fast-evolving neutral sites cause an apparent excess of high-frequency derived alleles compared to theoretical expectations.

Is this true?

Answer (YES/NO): YES